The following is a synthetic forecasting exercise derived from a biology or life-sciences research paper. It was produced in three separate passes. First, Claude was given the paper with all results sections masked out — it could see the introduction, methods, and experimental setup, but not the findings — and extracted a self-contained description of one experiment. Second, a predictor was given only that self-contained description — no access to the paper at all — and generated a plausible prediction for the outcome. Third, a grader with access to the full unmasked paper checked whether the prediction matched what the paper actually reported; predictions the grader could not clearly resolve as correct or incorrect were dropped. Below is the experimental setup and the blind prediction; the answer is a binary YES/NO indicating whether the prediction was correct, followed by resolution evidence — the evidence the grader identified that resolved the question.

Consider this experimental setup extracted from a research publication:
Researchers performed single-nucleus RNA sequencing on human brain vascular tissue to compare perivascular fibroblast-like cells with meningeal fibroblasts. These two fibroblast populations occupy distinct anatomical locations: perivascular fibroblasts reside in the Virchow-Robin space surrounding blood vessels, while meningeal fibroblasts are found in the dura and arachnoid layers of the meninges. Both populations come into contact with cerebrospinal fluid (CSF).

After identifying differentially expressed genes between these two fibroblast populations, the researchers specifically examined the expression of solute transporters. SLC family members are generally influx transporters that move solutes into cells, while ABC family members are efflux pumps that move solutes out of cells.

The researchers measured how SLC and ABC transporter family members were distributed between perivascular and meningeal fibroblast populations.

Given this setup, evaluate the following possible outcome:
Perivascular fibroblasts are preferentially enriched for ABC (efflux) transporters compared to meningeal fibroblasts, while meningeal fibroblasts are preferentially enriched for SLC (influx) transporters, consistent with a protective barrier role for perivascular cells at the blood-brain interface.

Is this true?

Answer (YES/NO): YES